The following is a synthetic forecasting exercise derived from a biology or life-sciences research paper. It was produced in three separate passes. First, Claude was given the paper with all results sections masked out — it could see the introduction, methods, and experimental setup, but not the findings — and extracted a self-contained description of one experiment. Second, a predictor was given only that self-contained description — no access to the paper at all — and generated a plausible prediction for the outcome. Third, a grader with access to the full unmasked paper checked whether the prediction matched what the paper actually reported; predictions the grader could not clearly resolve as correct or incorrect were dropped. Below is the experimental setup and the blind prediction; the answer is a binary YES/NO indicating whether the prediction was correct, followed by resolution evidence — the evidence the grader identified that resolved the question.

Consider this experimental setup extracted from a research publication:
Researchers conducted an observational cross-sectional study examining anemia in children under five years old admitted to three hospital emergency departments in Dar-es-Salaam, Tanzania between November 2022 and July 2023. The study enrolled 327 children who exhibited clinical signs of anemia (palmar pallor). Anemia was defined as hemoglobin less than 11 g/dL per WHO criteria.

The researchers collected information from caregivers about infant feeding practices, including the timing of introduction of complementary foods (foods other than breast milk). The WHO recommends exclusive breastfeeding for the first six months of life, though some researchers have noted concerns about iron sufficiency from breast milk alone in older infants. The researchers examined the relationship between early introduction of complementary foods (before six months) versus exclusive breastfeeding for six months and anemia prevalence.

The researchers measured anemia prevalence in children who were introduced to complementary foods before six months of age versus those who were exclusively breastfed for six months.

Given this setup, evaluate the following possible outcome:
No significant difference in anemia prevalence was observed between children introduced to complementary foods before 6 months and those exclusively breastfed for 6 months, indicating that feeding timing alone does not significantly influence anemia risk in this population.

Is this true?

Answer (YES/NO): NO